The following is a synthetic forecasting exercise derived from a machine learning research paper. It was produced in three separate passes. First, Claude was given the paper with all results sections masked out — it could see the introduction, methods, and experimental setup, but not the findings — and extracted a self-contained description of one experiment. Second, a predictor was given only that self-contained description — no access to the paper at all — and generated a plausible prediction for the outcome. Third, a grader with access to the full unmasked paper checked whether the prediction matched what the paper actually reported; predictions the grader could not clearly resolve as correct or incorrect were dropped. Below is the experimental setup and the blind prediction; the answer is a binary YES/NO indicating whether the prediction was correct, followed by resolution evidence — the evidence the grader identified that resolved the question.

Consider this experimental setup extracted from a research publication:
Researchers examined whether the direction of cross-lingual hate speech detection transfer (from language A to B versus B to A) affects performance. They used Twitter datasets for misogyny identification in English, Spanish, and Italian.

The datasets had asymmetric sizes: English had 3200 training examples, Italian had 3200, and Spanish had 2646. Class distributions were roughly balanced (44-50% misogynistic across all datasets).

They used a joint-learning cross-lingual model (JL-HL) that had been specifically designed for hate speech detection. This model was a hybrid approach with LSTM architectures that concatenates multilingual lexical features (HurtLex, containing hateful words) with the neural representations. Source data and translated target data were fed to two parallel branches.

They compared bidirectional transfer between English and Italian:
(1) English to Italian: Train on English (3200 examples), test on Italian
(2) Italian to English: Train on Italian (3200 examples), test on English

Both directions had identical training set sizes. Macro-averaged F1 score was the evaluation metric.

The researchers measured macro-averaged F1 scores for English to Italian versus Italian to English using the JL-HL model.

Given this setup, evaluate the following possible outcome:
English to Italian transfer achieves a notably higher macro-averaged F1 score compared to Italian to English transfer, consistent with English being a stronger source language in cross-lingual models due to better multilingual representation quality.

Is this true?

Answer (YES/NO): NO